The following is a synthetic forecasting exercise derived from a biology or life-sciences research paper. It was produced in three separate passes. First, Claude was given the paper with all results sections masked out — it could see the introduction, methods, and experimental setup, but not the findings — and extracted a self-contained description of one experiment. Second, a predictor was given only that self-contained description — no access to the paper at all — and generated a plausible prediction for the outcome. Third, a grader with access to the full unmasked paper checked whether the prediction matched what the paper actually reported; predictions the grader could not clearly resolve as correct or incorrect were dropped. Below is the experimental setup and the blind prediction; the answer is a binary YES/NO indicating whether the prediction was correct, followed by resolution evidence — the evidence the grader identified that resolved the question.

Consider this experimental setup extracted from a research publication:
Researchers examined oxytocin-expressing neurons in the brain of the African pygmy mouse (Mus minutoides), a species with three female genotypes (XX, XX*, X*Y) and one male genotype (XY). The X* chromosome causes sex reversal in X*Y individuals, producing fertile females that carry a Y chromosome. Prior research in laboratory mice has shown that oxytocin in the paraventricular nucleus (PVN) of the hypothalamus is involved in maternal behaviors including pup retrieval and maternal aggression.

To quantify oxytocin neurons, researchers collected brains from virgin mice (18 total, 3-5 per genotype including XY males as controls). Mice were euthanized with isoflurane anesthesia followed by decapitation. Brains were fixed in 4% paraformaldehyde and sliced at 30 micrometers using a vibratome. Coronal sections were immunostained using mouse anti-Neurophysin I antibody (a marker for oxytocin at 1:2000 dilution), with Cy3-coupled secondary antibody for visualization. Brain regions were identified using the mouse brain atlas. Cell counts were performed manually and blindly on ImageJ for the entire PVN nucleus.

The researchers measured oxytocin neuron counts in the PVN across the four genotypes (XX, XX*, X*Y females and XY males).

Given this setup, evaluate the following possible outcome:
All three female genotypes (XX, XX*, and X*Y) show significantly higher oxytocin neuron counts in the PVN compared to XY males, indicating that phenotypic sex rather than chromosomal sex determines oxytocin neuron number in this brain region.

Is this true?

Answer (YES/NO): NO